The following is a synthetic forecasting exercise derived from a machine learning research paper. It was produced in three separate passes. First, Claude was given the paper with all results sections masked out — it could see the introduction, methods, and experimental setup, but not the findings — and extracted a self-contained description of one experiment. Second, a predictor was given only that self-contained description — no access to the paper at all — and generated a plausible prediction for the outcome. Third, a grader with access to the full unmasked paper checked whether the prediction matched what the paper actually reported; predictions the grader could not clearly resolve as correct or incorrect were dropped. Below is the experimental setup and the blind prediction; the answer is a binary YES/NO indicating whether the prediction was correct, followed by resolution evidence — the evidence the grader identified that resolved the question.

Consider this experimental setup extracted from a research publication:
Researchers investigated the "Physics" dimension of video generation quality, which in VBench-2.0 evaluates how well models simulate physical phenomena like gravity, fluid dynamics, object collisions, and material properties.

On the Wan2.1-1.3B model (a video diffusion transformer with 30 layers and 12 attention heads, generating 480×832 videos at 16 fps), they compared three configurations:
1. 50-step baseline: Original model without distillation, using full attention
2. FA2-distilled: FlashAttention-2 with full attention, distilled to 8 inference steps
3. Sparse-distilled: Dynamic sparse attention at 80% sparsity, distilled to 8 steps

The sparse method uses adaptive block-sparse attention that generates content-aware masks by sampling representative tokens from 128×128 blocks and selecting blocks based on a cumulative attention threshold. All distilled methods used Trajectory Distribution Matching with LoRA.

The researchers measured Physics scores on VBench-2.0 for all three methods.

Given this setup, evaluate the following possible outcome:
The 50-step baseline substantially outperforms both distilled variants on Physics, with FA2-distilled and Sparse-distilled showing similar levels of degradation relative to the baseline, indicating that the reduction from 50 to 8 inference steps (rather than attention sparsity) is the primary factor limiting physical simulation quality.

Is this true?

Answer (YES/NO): NO